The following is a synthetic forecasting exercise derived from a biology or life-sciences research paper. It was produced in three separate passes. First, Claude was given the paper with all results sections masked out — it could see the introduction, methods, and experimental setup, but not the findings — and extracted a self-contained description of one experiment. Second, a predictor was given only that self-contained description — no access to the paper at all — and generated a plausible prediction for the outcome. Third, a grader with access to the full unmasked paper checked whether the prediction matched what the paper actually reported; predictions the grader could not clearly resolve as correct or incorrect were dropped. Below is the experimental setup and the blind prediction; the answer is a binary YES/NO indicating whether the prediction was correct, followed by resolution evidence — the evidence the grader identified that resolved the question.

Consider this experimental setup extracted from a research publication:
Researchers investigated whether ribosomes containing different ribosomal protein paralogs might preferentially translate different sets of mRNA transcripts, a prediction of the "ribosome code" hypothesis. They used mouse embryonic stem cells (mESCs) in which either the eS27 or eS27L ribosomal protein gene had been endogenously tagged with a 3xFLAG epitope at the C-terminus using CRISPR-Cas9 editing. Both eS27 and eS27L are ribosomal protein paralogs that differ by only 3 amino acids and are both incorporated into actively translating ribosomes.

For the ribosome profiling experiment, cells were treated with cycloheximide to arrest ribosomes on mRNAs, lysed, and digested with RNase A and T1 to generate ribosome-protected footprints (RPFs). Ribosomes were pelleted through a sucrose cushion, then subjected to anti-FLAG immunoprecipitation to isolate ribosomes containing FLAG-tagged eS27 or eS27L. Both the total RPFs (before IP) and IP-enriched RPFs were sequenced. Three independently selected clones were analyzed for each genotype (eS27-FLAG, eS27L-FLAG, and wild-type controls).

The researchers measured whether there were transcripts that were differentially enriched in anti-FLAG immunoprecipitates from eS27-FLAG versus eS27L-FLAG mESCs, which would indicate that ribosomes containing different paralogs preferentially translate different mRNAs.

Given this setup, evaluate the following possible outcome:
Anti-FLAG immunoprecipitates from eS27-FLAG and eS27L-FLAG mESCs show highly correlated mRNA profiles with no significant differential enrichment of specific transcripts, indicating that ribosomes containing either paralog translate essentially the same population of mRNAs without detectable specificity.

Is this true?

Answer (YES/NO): NO